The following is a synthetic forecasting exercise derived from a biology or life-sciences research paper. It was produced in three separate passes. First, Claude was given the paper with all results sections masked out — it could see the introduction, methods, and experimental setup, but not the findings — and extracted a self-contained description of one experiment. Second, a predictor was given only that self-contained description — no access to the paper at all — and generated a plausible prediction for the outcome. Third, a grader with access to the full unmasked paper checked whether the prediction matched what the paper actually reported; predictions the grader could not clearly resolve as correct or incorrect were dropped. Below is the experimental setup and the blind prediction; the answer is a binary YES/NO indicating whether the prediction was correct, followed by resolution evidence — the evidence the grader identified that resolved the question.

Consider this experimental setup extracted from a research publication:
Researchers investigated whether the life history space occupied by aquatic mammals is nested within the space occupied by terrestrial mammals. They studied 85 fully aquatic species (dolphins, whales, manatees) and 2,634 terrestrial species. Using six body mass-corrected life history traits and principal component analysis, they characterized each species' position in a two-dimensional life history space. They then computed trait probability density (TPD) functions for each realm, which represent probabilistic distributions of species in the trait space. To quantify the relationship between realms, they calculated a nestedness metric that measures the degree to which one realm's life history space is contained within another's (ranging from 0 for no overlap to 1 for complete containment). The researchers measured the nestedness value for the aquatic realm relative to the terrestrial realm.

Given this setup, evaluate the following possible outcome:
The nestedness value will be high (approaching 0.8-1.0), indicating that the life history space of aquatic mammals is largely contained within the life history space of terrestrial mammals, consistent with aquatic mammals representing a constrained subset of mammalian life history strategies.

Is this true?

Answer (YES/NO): YES